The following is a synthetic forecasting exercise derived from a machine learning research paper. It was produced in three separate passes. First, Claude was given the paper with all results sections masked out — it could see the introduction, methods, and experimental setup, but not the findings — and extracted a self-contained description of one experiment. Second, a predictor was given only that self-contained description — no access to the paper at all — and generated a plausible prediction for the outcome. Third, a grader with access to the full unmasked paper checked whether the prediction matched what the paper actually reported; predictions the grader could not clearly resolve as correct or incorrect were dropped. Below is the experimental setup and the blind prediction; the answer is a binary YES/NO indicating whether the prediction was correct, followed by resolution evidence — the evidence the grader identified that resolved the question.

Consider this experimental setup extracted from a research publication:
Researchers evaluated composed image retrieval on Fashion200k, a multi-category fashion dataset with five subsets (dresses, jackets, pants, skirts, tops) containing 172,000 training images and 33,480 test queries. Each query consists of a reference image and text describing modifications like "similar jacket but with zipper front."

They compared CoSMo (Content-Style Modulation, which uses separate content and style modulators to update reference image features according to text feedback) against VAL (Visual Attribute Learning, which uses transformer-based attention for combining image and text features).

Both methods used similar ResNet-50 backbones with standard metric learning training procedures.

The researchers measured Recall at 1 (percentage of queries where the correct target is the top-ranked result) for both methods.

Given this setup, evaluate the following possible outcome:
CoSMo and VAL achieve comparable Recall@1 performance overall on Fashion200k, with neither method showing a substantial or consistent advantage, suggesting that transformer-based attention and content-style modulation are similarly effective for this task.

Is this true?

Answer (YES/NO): NO